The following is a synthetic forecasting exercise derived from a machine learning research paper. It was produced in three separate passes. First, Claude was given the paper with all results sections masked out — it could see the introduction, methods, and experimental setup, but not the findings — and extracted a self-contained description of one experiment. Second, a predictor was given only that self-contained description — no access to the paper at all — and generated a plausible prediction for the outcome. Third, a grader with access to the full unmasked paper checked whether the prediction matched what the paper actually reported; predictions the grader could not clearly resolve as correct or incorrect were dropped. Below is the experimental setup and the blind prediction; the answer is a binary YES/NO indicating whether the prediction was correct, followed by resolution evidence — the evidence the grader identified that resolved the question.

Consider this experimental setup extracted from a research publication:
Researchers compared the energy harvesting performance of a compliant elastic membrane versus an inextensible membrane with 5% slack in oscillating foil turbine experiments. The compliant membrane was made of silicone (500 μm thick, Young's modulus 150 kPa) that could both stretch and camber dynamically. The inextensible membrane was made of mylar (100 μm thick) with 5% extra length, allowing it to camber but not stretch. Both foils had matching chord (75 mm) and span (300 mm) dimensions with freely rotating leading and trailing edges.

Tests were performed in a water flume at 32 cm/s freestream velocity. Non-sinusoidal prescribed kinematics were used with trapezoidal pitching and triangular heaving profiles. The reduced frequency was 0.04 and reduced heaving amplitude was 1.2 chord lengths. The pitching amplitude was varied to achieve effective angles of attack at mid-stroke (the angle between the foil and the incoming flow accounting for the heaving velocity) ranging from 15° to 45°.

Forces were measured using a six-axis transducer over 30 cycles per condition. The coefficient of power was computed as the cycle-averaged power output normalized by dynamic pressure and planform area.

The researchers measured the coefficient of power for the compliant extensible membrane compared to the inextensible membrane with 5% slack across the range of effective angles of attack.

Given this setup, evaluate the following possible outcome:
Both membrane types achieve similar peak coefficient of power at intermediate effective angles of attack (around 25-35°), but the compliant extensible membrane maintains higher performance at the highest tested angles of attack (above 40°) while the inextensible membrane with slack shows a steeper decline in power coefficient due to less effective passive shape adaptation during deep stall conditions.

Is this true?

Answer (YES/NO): NO